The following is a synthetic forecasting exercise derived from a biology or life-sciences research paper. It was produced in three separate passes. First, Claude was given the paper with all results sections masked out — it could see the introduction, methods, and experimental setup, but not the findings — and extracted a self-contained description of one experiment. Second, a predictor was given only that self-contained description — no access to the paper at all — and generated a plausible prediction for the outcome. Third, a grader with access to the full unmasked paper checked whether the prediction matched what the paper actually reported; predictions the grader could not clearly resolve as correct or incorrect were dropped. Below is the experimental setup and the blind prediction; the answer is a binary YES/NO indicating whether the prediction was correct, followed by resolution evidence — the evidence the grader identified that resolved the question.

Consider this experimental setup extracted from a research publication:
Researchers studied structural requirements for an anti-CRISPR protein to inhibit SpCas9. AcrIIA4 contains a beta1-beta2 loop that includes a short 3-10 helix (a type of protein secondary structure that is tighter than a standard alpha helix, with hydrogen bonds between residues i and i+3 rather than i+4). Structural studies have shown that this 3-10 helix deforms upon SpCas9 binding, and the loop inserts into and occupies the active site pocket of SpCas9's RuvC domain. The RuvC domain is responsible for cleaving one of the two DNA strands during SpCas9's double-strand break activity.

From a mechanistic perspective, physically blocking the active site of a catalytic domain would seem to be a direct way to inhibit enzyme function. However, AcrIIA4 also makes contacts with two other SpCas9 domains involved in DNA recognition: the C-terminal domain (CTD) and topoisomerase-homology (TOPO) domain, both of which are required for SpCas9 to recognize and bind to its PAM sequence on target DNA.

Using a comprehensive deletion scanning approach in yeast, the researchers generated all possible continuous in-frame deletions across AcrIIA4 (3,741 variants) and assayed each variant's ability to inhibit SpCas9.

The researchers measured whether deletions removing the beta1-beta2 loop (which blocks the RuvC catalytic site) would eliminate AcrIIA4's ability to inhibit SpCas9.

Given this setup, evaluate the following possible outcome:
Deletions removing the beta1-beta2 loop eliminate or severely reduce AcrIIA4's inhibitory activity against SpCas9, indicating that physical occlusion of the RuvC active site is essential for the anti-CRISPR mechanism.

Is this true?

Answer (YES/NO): NO